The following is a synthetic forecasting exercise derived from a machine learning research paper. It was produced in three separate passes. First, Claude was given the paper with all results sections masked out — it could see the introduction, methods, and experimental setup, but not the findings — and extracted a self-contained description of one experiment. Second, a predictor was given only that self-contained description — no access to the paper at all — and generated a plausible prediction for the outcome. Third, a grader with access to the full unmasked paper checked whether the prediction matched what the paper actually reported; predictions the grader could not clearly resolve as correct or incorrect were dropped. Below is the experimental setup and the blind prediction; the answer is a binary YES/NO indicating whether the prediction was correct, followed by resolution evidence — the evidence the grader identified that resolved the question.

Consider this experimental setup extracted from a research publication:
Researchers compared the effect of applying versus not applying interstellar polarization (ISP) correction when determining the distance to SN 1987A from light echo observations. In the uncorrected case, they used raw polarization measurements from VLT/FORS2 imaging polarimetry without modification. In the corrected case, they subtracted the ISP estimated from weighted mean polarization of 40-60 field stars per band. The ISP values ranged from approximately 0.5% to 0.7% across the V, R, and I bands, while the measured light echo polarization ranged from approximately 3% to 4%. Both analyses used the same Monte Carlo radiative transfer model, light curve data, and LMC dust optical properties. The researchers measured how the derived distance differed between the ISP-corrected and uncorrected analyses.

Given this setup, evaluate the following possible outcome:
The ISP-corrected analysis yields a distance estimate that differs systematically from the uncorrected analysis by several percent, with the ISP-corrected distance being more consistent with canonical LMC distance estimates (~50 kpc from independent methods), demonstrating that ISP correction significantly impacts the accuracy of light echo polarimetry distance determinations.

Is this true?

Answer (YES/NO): YES